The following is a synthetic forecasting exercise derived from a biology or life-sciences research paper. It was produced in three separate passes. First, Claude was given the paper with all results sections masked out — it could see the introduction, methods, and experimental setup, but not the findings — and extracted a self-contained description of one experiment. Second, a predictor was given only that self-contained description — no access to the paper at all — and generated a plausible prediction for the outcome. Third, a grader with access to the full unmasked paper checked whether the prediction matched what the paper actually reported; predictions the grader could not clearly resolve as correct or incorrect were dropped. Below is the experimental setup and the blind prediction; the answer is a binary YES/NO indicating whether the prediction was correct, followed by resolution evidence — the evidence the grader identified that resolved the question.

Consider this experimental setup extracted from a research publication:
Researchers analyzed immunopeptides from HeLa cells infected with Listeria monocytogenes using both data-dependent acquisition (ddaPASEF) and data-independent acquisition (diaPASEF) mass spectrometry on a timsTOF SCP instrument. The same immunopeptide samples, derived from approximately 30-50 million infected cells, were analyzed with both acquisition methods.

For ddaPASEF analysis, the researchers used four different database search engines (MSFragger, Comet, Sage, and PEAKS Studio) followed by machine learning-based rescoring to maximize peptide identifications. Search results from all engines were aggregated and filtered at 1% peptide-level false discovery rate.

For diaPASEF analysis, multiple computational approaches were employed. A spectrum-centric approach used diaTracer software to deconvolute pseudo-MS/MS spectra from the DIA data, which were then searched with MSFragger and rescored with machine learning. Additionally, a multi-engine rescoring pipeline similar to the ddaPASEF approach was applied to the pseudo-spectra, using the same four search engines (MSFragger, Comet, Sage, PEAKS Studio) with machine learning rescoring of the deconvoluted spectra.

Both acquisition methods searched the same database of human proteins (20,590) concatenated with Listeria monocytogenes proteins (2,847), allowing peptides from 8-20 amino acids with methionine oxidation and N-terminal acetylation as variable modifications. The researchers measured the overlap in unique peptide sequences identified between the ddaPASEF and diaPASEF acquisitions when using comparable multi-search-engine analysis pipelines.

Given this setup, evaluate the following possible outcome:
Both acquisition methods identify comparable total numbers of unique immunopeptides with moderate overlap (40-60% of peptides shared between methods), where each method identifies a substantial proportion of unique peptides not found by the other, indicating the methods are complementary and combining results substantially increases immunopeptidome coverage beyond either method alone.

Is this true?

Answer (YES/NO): NO